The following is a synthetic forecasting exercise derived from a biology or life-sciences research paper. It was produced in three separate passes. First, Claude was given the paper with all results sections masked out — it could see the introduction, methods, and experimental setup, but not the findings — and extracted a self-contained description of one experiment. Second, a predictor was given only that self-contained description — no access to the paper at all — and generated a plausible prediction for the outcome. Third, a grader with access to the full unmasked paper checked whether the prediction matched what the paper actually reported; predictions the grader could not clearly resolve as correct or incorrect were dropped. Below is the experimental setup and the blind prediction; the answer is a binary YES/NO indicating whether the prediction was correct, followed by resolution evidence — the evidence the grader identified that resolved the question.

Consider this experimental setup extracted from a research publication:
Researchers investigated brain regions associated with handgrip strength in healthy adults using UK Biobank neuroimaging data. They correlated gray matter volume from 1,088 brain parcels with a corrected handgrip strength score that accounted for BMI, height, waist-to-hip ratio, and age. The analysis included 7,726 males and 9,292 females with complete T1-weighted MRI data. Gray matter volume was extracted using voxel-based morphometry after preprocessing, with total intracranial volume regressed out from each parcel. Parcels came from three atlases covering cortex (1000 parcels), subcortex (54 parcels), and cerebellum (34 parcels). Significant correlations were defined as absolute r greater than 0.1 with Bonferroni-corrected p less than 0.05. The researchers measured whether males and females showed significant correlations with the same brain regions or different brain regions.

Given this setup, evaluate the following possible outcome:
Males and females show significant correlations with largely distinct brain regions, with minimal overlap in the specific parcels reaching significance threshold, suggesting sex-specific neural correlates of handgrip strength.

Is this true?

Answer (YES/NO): NO